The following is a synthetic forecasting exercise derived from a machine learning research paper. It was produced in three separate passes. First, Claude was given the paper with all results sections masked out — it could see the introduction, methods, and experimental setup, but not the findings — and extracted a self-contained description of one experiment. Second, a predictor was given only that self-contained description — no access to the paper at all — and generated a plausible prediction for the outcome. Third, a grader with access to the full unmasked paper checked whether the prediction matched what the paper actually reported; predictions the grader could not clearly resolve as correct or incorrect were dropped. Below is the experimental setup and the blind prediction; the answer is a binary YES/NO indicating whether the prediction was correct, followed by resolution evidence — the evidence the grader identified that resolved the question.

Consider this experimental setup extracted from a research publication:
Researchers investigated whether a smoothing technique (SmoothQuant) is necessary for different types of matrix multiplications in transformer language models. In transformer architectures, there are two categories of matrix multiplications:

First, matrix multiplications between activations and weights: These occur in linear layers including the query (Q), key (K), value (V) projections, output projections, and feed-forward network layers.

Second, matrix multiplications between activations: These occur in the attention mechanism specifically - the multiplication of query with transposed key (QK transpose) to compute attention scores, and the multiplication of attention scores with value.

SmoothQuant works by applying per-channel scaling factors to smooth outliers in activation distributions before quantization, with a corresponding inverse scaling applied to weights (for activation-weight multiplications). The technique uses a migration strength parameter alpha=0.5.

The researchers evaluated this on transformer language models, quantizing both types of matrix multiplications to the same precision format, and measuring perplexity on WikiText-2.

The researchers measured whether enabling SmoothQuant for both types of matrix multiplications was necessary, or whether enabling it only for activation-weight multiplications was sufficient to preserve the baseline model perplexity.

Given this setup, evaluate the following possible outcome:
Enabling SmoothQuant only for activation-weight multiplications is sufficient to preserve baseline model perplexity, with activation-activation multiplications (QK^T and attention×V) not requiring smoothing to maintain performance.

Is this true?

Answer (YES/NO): YES